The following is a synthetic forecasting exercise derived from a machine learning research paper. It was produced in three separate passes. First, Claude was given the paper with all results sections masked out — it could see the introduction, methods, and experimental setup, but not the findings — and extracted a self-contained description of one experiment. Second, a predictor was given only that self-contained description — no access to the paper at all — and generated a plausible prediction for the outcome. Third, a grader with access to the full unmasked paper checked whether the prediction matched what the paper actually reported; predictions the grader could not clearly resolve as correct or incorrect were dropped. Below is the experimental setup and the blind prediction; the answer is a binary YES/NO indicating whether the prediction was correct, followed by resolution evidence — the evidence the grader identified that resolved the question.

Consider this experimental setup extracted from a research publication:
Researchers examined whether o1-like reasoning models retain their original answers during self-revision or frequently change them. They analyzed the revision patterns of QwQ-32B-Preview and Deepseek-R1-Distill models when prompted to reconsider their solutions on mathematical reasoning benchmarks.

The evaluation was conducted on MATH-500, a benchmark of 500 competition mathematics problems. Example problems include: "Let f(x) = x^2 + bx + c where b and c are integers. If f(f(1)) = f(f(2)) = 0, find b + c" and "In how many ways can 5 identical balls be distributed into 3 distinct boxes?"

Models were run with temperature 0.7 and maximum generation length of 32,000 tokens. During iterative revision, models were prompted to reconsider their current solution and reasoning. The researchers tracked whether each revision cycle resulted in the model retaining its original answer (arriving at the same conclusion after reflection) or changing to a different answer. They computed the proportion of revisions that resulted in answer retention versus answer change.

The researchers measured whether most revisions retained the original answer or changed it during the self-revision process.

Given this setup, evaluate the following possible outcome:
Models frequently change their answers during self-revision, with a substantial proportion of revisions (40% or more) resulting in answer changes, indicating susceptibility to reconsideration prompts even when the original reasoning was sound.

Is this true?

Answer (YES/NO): NO